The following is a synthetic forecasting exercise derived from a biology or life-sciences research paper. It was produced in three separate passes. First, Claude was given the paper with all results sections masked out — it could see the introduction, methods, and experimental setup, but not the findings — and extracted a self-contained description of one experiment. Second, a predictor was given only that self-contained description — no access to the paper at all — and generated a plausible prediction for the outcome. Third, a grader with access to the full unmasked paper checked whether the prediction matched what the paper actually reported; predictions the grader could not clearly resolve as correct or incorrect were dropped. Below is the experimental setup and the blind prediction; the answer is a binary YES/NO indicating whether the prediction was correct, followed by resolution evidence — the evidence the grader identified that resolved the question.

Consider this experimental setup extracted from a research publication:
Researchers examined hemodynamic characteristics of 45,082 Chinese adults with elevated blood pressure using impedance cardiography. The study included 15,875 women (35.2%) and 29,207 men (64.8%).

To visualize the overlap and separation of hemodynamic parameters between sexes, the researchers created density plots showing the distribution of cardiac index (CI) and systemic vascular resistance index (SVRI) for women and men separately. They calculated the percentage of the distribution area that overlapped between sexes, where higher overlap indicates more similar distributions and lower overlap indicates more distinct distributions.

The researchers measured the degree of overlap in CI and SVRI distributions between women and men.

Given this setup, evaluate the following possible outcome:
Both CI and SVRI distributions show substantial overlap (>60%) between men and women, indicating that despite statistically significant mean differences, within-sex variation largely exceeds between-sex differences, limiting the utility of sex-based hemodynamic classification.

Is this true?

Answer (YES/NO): YES